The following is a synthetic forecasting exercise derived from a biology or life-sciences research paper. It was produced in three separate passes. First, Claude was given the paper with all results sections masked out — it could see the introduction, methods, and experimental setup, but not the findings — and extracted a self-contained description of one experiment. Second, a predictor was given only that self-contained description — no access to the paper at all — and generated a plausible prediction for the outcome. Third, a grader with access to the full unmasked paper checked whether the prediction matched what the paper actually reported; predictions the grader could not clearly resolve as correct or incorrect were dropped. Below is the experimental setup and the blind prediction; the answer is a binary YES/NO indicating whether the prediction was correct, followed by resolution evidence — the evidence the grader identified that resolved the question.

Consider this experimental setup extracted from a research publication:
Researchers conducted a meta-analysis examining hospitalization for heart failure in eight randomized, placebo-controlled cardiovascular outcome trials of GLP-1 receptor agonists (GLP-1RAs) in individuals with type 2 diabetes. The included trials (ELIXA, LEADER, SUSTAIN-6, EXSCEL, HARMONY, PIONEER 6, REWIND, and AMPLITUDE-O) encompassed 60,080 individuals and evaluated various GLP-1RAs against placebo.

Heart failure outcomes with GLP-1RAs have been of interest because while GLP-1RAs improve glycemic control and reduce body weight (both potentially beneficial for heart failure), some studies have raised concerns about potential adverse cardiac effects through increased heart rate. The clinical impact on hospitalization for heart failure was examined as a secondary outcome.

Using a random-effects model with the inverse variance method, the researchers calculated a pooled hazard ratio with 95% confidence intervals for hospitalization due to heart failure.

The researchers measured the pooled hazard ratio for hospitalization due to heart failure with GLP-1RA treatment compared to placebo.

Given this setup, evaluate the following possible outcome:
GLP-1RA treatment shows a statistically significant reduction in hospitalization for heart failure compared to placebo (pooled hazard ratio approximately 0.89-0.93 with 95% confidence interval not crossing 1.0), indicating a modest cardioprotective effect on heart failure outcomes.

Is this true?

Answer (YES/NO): YES